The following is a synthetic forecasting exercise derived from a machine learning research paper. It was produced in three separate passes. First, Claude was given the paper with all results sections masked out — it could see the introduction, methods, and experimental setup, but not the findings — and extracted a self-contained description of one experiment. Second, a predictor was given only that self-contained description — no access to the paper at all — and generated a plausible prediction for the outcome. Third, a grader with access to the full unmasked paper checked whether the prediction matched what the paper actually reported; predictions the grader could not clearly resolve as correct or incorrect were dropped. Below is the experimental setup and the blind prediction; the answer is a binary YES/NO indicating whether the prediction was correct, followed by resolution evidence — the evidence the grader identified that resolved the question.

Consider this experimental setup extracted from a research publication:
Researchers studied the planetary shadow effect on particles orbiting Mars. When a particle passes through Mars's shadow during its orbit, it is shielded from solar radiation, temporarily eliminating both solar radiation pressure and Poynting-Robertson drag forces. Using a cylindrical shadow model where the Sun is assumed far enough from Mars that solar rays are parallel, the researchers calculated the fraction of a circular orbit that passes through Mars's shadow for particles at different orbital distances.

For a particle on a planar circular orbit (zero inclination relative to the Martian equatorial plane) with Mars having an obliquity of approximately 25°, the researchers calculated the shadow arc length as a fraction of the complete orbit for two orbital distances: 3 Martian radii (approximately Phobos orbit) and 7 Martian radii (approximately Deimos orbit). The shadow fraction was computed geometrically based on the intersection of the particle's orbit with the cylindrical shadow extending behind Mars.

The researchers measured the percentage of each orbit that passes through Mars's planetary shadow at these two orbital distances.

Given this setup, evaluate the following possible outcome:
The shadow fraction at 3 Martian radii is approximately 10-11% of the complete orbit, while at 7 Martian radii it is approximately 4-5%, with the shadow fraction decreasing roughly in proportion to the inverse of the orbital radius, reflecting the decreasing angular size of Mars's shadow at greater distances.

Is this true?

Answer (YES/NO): NO